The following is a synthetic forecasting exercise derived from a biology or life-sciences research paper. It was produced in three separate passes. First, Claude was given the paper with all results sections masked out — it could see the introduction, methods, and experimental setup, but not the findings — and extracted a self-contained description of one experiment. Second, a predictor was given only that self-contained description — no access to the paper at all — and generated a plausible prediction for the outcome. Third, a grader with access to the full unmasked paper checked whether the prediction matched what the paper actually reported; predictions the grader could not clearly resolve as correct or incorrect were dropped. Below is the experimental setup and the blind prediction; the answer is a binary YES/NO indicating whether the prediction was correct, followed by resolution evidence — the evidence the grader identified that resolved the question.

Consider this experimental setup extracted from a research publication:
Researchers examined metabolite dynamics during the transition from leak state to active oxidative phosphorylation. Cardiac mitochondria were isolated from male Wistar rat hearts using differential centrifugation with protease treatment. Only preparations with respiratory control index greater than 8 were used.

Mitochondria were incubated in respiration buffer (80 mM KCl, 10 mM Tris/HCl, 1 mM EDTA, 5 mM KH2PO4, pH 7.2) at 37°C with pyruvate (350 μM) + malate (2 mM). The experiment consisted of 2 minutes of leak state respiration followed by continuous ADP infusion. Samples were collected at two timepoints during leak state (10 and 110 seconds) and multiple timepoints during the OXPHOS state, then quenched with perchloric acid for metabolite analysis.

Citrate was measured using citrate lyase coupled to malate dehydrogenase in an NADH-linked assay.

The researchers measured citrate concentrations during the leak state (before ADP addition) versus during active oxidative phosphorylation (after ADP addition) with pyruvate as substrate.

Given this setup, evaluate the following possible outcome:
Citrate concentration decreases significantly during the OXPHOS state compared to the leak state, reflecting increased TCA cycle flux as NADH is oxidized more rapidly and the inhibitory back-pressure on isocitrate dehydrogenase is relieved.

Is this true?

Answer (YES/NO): NO